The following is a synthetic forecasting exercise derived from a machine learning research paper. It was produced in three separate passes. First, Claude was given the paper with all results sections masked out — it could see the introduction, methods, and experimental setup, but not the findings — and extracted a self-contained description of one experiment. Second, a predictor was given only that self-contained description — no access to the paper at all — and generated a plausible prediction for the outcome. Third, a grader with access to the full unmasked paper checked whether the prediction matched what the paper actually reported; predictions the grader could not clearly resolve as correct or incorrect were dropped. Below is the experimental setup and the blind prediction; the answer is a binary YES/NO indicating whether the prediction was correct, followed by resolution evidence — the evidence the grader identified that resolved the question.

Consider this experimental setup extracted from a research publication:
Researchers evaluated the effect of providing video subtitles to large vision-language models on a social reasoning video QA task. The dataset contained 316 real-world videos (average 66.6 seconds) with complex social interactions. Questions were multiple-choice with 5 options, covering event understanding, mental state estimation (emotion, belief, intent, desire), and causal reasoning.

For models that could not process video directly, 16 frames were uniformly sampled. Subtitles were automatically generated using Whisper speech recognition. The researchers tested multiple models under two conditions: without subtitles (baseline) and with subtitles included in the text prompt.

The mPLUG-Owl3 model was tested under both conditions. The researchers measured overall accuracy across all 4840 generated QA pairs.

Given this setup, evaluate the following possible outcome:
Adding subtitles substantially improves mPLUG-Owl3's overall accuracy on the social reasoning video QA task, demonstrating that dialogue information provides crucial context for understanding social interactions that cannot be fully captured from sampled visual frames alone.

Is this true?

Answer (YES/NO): YES